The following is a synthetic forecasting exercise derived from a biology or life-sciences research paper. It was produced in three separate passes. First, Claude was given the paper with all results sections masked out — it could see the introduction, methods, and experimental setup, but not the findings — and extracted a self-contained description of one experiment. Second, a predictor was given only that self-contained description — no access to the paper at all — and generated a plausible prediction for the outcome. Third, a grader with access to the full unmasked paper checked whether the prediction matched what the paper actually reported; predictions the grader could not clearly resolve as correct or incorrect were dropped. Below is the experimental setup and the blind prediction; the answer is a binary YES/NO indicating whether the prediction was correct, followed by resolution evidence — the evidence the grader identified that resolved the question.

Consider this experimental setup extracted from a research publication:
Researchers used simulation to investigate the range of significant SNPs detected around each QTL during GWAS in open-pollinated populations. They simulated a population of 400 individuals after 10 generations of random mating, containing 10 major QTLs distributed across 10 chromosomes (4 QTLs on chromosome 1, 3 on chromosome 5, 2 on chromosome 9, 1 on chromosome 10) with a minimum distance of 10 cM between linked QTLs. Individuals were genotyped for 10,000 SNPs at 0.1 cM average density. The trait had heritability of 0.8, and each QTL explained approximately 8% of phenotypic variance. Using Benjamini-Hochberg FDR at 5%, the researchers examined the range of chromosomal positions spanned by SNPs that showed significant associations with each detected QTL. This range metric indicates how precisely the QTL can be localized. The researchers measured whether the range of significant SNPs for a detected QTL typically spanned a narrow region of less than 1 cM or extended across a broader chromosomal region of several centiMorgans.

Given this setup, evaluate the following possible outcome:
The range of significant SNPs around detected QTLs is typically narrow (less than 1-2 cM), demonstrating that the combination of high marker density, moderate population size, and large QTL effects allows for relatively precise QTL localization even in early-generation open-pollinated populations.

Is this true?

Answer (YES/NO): YES